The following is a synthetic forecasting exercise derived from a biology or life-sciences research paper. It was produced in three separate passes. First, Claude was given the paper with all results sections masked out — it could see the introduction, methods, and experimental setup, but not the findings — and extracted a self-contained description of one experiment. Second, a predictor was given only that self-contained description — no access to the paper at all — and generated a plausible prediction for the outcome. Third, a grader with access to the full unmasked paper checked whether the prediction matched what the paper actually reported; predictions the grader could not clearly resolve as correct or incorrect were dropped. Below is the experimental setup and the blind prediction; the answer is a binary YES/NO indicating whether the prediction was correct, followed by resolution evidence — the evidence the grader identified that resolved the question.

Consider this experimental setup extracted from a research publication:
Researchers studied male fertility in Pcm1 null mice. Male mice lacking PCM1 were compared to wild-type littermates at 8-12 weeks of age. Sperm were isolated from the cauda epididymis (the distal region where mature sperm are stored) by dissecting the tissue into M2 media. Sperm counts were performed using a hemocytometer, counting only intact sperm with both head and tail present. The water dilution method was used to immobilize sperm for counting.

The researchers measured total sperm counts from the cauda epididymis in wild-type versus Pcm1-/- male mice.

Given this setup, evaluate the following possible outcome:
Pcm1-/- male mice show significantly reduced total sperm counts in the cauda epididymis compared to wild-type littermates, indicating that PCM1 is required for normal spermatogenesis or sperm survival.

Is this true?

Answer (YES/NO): YES